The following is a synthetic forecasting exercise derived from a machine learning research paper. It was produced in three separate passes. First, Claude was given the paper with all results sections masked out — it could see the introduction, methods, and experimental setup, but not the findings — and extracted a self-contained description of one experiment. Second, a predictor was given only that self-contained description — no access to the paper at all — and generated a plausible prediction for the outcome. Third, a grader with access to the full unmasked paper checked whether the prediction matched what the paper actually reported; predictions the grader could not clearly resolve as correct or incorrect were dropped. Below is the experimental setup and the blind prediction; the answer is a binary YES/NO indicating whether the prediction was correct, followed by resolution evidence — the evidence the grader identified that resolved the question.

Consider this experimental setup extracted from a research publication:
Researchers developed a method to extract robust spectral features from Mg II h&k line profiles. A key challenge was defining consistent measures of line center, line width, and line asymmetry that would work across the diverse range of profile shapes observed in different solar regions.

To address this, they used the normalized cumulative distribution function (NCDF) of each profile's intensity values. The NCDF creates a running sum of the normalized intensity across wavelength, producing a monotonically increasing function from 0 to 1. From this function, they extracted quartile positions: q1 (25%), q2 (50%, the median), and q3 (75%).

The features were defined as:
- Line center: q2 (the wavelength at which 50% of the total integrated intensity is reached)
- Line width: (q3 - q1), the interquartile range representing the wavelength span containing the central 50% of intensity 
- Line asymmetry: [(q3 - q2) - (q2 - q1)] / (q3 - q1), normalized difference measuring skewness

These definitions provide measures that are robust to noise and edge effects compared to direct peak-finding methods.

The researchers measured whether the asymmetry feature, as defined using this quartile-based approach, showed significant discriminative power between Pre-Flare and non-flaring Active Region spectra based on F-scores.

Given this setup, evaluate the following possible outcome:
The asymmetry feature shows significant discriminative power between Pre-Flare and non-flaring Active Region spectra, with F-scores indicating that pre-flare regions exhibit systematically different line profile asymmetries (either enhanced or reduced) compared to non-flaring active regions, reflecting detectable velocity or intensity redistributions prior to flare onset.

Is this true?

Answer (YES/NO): NO